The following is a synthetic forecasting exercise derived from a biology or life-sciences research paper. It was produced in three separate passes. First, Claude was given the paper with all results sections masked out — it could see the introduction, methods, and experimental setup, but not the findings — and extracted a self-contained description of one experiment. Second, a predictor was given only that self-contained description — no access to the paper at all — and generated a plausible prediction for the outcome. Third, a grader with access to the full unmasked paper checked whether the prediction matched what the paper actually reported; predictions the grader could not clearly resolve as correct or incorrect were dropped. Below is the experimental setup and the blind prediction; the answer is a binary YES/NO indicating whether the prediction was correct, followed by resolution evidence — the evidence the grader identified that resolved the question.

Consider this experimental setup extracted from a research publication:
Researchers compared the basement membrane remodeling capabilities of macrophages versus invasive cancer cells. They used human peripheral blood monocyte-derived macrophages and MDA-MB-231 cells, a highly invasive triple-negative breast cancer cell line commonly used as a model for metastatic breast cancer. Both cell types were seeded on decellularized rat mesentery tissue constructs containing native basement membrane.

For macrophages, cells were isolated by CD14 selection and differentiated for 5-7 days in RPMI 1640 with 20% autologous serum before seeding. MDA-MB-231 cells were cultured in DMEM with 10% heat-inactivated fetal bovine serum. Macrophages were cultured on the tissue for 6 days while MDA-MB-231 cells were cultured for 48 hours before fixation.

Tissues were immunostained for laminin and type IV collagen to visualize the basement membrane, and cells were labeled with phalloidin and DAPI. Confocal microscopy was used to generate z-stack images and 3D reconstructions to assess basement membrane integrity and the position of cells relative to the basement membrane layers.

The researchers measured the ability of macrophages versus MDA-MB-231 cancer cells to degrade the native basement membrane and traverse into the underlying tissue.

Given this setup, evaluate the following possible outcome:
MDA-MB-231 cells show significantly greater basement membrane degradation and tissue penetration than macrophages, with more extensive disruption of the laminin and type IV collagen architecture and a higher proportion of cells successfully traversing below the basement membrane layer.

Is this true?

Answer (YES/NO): NO